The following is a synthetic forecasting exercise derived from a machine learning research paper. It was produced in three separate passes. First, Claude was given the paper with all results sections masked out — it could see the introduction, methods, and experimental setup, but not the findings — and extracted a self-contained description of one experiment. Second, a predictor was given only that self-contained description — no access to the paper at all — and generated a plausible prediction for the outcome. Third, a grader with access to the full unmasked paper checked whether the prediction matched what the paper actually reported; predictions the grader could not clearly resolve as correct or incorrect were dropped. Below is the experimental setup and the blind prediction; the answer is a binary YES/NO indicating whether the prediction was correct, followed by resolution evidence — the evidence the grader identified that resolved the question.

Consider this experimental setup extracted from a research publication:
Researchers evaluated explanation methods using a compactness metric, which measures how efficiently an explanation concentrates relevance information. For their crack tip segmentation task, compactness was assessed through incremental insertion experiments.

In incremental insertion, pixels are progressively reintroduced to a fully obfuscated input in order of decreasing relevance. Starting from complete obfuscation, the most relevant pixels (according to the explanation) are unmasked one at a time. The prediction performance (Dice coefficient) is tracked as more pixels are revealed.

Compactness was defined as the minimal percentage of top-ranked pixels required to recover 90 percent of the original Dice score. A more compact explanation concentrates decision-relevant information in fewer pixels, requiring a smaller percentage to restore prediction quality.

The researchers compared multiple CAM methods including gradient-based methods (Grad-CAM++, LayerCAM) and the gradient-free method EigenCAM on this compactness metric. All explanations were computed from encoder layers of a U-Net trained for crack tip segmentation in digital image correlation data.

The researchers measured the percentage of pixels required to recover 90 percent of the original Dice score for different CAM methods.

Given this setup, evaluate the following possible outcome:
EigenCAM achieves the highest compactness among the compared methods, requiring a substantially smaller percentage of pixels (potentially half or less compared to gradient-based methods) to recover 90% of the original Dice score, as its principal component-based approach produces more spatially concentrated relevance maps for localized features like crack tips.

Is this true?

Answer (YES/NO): NO